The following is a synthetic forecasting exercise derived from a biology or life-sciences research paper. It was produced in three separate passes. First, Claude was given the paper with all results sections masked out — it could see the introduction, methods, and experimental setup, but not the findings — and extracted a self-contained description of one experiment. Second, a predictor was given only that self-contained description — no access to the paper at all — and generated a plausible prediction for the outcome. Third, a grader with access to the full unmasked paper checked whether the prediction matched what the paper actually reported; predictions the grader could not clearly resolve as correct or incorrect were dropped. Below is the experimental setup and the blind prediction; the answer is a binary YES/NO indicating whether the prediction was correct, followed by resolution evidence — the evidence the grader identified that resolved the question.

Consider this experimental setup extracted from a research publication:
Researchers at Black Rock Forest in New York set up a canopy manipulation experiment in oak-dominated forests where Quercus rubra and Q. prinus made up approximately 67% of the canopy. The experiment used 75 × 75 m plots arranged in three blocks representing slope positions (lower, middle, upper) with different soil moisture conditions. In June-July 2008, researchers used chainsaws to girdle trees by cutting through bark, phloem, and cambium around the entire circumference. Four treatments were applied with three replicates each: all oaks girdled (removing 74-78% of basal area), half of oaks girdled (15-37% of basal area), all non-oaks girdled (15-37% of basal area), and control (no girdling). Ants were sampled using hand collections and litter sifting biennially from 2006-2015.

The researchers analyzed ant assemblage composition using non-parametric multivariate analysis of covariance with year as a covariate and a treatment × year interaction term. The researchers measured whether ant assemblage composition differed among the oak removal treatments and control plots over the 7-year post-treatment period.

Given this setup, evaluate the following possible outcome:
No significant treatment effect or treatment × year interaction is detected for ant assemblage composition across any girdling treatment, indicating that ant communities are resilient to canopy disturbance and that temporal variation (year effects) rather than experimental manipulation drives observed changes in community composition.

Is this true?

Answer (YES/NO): NO